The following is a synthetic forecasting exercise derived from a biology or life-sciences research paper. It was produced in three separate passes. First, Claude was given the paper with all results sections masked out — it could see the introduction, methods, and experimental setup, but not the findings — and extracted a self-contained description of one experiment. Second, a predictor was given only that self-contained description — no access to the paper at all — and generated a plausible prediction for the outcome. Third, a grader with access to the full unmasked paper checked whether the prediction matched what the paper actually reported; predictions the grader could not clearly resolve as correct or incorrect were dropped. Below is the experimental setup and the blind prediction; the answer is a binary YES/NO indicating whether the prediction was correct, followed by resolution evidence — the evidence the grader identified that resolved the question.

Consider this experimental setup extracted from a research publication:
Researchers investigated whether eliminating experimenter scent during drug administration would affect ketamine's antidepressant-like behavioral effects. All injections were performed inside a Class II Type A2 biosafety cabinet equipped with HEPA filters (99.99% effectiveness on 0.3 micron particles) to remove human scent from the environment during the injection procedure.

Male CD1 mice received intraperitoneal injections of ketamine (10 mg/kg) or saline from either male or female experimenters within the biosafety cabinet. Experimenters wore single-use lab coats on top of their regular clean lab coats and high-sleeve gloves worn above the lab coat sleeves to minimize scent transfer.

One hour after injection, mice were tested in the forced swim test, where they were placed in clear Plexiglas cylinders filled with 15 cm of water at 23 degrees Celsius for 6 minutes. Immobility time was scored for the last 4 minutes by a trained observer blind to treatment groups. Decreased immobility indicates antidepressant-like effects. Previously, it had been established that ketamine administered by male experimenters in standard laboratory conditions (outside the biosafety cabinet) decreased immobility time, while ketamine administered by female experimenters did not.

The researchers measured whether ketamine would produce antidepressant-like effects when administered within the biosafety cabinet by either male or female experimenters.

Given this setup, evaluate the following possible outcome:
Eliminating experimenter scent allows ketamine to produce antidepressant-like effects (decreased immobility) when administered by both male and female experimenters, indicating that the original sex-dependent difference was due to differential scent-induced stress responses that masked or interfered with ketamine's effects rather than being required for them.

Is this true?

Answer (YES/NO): NO